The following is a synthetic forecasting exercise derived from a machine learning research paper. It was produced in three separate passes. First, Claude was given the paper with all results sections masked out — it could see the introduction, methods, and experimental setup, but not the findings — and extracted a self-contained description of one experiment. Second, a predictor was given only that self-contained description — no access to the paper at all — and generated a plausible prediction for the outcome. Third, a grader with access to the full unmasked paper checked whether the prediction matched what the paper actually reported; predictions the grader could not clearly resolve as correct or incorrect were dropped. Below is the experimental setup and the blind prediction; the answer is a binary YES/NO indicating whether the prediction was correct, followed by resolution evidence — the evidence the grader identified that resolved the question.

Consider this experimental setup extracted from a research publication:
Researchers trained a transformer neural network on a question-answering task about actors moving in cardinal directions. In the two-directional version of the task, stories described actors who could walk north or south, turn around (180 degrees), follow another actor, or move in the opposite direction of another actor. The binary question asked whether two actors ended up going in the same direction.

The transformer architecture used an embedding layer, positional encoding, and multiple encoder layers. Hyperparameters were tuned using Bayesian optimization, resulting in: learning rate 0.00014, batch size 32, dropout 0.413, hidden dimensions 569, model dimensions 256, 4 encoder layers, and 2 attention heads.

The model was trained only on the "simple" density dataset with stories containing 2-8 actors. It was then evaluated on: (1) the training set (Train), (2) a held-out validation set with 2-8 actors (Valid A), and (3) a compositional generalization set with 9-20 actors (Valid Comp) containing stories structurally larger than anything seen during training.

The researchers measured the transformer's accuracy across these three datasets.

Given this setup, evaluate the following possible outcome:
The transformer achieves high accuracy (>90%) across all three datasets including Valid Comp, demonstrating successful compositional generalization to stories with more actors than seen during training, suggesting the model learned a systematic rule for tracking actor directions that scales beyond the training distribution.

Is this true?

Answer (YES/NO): NO